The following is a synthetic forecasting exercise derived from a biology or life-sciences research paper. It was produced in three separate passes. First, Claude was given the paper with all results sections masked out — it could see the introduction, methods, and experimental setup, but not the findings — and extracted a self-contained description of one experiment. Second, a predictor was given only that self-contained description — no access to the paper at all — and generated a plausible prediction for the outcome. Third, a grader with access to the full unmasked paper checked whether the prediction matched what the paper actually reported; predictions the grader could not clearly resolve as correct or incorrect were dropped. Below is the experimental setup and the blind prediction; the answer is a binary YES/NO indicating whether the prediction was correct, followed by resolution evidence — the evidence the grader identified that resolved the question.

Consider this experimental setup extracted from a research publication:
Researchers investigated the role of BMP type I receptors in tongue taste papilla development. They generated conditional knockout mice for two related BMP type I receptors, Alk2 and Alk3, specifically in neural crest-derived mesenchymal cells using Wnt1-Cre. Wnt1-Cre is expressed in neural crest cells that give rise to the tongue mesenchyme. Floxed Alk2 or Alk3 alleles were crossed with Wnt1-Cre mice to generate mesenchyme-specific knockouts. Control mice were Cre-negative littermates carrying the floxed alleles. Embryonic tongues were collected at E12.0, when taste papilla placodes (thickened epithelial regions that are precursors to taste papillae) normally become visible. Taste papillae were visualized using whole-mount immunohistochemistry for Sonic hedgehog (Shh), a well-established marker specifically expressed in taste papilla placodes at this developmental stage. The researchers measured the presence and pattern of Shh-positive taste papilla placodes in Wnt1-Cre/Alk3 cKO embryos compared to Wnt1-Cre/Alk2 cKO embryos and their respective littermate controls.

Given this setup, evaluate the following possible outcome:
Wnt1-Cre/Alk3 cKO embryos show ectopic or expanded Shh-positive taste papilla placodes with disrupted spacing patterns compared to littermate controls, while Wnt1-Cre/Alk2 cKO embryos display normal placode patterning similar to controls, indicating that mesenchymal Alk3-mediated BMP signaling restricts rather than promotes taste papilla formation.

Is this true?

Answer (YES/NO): NO